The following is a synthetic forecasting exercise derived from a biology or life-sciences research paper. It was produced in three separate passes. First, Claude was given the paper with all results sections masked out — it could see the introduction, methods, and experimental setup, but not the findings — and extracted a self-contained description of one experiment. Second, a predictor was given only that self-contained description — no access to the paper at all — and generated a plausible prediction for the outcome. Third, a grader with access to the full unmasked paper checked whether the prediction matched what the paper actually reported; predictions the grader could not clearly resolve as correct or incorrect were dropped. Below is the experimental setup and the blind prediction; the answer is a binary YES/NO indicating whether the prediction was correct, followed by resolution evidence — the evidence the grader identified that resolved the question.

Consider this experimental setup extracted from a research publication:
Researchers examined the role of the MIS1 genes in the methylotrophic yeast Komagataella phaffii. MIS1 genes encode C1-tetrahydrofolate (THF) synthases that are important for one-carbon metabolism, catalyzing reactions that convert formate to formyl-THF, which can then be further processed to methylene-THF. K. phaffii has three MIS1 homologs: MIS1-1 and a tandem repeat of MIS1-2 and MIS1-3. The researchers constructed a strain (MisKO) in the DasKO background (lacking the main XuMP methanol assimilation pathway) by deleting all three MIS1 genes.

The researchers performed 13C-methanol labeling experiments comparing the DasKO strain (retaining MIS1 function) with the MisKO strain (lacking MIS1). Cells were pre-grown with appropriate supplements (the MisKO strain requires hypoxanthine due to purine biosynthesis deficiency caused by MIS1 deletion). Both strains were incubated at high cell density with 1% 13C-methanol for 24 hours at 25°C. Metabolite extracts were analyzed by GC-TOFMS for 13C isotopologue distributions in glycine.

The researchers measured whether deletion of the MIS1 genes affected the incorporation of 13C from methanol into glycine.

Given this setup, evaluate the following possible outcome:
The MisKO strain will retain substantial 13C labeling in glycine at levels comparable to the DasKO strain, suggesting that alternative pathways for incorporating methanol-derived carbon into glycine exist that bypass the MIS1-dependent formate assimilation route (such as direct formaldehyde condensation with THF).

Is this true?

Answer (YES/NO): NO